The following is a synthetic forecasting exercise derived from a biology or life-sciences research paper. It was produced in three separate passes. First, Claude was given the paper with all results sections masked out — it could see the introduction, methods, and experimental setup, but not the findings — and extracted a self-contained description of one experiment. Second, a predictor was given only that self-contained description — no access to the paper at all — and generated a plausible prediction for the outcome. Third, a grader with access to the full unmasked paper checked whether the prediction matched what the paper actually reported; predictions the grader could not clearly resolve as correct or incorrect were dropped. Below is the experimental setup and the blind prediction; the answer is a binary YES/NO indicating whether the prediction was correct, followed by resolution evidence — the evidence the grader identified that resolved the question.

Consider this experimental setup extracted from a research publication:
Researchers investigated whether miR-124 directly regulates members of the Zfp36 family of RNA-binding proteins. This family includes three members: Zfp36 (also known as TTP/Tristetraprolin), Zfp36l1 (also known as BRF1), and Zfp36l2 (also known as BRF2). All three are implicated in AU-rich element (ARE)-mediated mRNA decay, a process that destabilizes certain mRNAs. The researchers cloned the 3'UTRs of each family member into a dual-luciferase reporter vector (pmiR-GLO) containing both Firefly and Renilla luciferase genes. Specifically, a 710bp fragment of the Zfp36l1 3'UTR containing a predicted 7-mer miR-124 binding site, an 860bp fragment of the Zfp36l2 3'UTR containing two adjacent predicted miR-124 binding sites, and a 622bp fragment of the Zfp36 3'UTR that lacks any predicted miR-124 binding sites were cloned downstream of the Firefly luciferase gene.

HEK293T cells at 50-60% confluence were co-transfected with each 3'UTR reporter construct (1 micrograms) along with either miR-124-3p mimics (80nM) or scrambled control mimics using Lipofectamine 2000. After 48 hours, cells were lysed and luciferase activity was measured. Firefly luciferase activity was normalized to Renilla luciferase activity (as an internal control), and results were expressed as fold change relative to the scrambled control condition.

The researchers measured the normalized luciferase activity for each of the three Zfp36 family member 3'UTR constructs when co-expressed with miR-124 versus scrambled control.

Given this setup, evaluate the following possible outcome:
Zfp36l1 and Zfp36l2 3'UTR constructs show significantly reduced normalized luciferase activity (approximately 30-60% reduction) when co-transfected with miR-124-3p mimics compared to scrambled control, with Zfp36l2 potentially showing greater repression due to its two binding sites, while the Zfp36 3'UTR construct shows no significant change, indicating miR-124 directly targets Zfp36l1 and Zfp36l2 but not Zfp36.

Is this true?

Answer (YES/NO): NO